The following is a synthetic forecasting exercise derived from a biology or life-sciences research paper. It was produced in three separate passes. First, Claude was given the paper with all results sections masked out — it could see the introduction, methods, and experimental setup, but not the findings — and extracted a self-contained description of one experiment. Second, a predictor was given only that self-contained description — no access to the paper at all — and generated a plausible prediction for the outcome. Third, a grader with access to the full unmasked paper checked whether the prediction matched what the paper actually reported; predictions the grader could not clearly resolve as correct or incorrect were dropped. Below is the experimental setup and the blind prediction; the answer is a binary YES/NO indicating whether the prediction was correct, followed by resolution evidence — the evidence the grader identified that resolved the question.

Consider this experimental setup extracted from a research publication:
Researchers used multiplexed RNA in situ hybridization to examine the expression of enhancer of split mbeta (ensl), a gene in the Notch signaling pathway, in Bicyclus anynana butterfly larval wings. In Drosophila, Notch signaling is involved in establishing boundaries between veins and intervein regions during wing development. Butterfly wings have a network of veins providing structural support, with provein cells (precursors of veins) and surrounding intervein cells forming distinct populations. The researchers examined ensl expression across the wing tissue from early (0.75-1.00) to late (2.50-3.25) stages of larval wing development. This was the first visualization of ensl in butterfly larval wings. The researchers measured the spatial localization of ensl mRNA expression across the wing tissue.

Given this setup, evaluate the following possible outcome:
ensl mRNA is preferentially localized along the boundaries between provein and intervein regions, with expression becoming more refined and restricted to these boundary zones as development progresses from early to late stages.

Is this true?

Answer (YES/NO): NO